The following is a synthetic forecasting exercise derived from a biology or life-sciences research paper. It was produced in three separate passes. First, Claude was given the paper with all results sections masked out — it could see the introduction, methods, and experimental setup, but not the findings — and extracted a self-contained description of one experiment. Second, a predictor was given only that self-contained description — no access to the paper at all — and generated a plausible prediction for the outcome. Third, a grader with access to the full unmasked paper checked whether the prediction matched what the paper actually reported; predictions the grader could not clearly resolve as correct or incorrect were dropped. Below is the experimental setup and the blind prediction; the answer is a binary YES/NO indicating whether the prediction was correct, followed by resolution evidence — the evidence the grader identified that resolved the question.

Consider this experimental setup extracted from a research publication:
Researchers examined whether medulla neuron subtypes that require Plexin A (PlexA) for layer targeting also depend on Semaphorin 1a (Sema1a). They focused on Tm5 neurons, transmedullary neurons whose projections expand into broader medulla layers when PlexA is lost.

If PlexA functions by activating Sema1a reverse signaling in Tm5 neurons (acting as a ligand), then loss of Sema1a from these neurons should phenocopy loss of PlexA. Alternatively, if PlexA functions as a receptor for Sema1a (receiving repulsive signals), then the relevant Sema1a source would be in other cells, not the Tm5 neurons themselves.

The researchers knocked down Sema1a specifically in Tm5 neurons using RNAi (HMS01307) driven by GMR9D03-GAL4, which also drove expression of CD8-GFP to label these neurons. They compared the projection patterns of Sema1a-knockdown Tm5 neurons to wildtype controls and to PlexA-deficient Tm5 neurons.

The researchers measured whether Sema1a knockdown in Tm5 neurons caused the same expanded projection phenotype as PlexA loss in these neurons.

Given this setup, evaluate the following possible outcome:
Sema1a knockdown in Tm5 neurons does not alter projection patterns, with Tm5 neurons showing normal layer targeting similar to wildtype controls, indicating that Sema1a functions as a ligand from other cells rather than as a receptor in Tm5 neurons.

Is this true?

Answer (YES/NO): NO